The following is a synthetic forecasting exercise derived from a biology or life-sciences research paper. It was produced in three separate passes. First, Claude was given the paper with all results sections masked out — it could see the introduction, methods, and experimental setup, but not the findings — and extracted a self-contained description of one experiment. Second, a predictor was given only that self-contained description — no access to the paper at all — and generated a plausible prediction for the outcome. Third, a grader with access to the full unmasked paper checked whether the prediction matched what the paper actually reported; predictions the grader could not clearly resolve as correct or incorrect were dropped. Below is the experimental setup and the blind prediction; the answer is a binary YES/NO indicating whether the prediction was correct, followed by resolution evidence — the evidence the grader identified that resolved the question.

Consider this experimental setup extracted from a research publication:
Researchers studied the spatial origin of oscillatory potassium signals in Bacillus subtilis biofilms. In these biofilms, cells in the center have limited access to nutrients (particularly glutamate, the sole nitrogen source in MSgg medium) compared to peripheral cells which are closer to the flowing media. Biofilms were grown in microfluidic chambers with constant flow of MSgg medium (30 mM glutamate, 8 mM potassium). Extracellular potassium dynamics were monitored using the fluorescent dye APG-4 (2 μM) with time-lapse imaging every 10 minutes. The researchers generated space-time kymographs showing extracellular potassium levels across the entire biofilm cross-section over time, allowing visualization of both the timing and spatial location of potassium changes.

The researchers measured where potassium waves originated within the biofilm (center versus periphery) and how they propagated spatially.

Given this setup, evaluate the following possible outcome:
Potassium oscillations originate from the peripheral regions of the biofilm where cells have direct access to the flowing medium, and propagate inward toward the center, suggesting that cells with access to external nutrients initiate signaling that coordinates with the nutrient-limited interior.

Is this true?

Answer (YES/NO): NO